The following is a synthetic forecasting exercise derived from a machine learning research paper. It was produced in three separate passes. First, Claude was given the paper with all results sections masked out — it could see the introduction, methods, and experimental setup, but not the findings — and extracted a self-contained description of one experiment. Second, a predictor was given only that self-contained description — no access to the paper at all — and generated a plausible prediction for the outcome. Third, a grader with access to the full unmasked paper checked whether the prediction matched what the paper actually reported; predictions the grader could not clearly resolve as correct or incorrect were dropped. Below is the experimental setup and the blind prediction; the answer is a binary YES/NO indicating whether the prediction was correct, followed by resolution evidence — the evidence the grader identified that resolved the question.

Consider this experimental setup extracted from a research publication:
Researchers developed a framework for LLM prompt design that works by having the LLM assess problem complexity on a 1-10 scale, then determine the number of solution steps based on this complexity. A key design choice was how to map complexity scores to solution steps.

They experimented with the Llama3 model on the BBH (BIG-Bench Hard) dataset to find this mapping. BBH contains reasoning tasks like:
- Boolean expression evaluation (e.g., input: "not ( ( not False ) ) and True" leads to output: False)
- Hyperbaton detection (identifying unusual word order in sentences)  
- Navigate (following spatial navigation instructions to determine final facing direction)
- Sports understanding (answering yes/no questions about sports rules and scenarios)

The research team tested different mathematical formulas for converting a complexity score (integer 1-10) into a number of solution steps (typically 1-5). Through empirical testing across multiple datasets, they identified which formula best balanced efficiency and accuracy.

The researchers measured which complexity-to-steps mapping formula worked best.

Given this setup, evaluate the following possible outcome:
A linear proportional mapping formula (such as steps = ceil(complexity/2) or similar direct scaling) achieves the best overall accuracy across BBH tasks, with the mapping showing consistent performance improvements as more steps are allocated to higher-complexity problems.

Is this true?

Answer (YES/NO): YES